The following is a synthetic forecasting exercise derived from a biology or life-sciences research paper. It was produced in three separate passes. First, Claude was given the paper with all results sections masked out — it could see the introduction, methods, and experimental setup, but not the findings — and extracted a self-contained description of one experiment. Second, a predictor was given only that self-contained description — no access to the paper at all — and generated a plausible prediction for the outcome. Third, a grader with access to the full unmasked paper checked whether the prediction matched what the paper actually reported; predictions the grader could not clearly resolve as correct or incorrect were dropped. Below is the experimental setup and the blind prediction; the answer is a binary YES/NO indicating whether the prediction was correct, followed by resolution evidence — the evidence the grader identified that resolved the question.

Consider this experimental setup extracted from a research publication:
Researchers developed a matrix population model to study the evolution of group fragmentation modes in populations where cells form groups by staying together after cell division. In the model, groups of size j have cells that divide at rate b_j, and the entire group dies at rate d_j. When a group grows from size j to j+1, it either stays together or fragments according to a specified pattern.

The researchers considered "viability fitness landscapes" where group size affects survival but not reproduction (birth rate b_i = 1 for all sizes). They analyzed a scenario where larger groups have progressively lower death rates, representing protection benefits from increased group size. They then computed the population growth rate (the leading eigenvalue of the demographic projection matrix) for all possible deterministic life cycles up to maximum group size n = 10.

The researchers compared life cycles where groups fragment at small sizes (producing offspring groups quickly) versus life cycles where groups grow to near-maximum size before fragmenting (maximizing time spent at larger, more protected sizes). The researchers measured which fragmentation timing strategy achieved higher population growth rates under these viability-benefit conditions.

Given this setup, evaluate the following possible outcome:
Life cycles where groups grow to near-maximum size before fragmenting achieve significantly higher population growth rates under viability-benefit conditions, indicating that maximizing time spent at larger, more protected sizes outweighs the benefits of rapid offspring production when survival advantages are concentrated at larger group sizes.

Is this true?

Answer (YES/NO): YES